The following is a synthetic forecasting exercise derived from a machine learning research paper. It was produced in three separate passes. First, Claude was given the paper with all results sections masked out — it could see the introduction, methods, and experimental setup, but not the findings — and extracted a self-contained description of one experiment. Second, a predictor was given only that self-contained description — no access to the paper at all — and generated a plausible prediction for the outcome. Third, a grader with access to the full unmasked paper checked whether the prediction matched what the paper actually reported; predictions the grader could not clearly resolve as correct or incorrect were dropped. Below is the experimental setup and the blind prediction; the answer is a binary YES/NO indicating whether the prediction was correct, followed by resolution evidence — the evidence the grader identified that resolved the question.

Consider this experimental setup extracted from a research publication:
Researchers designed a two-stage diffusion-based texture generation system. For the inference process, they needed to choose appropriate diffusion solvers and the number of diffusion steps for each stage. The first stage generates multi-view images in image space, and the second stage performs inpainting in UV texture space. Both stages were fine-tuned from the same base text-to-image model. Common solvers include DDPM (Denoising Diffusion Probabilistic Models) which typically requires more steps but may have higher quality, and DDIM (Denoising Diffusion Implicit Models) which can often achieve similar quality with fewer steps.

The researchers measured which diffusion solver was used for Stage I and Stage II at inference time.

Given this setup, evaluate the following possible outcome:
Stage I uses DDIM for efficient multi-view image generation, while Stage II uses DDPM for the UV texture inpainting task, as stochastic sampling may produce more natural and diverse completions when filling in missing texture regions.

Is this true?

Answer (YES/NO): NO